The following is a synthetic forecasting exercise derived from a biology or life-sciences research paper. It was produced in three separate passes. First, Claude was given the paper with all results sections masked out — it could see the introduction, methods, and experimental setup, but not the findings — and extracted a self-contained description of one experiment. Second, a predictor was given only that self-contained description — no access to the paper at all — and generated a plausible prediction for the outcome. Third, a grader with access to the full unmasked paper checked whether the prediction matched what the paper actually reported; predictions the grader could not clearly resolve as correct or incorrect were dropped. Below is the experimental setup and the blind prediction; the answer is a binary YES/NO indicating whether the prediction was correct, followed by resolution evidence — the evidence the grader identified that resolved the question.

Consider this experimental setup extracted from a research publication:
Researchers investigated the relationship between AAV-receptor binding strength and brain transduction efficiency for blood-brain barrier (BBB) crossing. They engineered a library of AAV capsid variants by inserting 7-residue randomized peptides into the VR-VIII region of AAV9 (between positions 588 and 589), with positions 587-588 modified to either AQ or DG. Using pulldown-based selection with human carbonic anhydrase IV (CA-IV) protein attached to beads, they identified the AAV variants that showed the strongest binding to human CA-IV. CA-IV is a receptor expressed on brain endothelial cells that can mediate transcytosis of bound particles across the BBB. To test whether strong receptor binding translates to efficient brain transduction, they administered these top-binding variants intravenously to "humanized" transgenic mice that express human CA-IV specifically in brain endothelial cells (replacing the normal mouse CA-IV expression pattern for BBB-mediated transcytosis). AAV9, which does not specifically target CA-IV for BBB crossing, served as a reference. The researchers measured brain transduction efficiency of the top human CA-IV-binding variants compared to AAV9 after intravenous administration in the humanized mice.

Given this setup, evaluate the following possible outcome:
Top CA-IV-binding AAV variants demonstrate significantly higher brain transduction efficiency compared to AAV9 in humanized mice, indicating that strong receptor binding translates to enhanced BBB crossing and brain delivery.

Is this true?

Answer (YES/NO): NO